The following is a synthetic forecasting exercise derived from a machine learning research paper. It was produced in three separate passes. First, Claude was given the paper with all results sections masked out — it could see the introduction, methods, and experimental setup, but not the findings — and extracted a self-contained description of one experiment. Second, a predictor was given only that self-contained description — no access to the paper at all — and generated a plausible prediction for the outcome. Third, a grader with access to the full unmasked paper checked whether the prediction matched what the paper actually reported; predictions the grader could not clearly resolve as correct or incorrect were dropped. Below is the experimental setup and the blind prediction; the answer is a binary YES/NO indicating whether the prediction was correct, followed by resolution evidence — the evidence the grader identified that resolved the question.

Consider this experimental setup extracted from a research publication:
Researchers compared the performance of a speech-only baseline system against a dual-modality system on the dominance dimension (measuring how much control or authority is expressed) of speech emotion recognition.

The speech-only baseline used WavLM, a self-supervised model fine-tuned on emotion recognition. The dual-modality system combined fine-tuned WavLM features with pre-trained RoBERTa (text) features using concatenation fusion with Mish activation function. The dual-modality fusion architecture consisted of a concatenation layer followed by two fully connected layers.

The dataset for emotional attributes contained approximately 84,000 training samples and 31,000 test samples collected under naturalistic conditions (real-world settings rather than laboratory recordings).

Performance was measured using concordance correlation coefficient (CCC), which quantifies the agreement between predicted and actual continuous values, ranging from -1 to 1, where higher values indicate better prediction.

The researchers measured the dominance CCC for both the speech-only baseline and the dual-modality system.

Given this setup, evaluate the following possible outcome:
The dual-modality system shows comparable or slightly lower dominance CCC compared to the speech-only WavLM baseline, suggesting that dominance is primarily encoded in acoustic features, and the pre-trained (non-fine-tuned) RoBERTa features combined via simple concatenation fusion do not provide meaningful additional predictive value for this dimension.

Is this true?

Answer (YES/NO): YES